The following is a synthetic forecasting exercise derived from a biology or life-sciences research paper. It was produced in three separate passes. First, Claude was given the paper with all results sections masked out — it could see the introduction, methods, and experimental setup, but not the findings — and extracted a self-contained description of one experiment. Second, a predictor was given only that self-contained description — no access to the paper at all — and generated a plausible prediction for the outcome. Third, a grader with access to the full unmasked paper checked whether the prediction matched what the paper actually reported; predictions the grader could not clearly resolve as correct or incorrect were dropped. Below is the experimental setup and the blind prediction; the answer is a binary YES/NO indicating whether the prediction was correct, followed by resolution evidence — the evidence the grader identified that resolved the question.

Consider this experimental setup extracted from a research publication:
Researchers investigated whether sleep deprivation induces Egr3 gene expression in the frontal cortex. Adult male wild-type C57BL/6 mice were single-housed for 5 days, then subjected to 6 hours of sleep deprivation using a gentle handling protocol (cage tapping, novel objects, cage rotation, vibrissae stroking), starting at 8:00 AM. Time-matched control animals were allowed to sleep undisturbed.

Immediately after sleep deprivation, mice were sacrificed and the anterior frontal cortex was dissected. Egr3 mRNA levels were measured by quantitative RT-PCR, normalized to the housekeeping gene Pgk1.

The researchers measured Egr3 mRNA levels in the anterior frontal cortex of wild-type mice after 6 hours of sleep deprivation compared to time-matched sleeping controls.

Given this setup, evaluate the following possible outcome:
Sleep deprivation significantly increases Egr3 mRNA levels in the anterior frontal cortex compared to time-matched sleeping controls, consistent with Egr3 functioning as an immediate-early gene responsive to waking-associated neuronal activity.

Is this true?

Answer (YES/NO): NO